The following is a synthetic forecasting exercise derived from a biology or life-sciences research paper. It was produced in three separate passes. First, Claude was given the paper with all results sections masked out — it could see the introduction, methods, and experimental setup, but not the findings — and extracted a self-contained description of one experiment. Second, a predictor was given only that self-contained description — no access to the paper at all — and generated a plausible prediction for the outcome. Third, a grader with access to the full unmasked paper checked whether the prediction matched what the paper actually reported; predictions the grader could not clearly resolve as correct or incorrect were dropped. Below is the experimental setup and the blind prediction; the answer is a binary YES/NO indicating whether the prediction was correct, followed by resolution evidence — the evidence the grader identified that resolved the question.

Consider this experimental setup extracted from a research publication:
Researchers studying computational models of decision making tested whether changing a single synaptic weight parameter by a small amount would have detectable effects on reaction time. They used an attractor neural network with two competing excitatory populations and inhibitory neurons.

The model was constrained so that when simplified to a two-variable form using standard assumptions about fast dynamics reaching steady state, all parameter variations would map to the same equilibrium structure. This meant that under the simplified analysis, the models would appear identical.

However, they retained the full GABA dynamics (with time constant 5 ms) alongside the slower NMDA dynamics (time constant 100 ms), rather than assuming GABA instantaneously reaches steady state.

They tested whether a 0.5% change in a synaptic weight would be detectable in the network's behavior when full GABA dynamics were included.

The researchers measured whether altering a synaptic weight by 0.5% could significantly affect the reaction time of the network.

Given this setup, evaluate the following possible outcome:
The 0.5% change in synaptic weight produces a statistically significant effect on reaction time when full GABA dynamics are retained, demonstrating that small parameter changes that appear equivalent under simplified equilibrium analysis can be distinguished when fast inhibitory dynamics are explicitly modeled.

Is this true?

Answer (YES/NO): YES